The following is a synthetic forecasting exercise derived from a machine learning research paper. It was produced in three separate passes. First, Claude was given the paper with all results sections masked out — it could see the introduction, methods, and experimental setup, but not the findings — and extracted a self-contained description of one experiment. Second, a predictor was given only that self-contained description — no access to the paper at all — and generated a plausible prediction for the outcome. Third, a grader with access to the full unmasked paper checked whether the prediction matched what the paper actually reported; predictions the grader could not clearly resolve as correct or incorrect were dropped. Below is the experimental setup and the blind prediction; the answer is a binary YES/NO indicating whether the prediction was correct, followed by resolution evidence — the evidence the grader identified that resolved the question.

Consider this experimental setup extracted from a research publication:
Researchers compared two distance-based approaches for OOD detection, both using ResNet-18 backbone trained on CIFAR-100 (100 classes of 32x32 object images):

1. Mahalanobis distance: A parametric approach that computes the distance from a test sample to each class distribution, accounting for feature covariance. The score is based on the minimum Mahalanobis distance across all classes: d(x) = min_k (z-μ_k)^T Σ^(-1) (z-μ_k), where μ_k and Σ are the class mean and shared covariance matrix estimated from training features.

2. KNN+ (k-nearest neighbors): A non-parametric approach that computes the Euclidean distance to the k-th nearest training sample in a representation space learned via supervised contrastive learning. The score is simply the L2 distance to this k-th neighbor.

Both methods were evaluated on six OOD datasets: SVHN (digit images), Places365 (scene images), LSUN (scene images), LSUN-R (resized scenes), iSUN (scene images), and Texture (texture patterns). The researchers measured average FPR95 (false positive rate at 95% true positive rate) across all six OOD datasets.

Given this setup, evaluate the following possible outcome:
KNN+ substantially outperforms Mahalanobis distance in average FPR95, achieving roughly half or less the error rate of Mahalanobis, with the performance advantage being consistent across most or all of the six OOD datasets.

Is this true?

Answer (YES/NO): NO